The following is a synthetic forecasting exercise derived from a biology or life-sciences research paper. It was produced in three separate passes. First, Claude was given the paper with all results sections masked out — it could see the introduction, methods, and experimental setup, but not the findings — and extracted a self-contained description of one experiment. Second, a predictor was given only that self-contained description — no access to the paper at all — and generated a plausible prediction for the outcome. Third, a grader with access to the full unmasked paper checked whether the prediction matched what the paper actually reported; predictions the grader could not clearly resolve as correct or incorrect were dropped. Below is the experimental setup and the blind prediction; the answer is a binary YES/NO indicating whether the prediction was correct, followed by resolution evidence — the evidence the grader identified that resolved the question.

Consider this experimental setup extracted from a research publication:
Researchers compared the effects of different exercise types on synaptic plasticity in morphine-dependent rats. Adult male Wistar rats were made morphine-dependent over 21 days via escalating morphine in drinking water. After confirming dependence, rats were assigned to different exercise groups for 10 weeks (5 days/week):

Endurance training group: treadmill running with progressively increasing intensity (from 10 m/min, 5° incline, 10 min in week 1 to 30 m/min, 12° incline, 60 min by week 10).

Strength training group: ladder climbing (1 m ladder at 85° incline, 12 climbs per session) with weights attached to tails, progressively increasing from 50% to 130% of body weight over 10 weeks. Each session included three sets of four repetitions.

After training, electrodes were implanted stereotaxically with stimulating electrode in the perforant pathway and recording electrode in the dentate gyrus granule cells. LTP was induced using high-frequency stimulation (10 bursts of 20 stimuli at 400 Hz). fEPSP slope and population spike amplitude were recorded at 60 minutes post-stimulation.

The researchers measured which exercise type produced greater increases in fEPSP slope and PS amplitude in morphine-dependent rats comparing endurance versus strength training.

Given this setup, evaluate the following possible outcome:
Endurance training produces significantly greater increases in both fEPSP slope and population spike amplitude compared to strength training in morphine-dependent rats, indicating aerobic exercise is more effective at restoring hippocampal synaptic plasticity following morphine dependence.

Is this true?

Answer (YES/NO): NO